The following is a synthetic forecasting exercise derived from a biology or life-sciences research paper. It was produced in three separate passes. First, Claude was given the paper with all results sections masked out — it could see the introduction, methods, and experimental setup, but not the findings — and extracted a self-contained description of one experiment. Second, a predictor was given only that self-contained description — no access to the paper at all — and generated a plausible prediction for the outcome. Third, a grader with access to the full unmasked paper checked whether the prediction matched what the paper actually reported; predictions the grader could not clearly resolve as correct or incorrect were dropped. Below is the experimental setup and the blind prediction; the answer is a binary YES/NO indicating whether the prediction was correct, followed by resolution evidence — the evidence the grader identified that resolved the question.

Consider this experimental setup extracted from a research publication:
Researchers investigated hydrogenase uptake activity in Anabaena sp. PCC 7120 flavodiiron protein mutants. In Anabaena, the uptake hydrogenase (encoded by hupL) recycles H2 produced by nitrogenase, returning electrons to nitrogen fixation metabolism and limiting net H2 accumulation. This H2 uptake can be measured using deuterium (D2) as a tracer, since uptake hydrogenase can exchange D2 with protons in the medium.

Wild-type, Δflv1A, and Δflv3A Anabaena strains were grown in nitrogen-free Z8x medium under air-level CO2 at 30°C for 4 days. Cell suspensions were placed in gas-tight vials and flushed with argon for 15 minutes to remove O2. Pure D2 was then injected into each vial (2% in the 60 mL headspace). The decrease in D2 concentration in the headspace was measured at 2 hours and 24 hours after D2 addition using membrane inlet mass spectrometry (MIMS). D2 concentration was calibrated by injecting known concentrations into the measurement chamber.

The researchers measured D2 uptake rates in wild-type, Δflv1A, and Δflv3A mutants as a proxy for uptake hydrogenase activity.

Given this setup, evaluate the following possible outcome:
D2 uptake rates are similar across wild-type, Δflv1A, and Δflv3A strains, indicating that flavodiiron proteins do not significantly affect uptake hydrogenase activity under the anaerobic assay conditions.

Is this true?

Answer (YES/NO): NO